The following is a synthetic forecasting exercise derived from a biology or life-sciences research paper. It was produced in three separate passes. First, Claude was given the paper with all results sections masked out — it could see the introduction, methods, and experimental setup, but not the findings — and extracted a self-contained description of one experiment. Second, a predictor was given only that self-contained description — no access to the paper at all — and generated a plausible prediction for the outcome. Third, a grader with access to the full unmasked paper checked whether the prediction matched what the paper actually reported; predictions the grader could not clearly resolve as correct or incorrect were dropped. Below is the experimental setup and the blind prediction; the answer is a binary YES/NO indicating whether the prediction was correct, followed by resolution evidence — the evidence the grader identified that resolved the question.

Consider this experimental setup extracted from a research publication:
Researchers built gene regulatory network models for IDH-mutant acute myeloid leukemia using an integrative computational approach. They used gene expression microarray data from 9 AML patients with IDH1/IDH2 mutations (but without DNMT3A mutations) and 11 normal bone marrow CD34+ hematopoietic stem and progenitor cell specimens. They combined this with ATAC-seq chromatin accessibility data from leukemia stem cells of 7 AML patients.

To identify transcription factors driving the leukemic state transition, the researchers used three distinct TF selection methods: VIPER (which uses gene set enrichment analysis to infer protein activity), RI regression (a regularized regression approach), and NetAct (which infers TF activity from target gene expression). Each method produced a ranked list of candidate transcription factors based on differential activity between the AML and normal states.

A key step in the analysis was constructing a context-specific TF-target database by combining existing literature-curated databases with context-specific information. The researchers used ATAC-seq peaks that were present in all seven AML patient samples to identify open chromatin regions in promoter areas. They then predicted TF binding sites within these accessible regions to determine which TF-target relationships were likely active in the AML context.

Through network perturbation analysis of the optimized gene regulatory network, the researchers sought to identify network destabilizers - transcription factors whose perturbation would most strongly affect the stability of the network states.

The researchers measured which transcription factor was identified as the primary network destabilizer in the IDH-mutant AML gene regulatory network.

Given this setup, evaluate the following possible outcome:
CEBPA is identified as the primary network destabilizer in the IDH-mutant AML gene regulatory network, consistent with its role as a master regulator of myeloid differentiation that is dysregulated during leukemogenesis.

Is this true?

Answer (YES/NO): NO